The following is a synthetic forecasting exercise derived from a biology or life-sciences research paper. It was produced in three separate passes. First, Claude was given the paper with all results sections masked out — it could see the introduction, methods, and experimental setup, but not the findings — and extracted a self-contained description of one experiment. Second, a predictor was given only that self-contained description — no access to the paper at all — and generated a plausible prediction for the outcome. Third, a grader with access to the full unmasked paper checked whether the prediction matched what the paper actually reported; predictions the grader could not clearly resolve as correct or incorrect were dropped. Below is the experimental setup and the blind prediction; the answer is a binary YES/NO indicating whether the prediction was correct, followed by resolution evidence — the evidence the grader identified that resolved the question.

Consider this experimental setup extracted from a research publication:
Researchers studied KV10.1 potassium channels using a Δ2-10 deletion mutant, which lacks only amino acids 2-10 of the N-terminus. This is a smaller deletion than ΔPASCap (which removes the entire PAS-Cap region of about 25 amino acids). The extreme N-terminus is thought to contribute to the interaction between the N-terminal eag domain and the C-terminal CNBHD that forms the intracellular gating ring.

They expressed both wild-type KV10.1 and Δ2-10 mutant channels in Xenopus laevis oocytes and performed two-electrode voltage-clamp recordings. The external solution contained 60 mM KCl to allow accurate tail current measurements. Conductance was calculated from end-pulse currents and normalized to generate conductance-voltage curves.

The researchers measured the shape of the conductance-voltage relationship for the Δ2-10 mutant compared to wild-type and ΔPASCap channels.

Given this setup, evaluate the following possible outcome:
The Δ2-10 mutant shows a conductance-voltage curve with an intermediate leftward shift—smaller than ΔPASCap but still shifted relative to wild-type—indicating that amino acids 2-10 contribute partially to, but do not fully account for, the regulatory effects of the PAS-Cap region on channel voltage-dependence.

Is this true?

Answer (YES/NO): NO